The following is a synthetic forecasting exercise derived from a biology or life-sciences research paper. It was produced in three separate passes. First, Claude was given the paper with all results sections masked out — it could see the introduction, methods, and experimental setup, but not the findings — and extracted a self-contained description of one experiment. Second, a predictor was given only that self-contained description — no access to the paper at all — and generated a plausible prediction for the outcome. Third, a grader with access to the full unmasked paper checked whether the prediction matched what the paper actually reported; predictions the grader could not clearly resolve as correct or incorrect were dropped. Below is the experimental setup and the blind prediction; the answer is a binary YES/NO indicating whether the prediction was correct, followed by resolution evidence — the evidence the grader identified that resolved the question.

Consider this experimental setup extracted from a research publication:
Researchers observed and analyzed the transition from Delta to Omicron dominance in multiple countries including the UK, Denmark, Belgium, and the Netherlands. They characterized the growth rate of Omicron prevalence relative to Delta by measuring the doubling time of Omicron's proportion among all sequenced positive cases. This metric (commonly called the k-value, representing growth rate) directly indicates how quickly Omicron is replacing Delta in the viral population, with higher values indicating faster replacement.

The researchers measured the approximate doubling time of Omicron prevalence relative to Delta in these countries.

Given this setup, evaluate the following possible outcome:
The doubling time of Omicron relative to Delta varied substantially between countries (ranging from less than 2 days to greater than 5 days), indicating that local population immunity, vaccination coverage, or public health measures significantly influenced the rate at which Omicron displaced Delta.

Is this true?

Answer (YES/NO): NO